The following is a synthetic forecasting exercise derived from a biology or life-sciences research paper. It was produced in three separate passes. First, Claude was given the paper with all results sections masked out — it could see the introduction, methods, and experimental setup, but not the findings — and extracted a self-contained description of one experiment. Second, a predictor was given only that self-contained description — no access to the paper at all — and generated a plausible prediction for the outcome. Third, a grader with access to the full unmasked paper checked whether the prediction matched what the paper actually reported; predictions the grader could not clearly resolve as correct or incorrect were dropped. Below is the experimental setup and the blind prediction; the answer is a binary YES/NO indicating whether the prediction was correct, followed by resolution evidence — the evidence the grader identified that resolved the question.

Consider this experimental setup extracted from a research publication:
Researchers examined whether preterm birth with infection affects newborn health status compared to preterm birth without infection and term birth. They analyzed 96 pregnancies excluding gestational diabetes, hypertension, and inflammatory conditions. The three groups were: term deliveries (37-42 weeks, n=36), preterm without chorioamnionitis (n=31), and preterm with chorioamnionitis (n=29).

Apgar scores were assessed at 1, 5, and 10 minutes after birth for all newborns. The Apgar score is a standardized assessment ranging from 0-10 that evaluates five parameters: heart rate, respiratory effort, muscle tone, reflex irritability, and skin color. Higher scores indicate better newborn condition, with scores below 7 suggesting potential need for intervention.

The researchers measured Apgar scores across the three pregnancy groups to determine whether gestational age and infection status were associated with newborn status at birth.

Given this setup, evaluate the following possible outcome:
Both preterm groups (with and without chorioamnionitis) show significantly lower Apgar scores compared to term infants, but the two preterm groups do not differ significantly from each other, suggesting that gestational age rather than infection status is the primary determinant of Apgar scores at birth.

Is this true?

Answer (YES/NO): NO